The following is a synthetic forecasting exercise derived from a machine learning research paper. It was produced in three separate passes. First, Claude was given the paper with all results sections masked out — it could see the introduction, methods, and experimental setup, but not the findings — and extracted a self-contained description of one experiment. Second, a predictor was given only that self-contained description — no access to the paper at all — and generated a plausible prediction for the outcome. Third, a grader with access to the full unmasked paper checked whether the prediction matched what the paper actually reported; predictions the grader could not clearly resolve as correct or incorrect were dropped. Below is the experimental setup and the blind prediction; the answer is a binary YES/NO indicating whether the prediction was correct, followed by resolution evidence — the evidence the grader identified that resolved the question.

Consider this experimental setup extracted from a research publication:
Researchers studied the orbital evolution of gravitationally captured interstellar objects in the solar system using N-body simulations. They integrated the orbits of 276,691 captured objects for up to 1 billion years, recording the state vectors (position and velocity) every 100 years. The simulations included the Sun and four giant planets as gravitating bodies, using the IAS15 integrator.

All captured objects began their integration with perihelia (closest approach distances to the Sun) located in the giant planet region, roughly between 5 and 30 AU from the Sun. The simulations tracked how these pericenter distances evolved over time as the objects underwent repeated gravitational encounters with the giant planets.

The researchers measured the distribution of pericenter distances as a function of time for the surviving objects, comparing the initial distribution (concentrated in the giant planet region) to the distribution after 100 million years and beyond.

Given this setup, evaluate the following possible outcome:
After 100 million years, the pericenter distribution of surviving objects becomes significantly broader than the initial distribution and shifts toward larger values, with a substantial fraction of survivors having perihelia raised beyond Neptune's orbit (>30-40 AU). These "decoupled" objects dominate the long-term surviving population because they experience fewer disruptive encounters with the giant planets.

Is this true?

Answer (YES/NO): NO